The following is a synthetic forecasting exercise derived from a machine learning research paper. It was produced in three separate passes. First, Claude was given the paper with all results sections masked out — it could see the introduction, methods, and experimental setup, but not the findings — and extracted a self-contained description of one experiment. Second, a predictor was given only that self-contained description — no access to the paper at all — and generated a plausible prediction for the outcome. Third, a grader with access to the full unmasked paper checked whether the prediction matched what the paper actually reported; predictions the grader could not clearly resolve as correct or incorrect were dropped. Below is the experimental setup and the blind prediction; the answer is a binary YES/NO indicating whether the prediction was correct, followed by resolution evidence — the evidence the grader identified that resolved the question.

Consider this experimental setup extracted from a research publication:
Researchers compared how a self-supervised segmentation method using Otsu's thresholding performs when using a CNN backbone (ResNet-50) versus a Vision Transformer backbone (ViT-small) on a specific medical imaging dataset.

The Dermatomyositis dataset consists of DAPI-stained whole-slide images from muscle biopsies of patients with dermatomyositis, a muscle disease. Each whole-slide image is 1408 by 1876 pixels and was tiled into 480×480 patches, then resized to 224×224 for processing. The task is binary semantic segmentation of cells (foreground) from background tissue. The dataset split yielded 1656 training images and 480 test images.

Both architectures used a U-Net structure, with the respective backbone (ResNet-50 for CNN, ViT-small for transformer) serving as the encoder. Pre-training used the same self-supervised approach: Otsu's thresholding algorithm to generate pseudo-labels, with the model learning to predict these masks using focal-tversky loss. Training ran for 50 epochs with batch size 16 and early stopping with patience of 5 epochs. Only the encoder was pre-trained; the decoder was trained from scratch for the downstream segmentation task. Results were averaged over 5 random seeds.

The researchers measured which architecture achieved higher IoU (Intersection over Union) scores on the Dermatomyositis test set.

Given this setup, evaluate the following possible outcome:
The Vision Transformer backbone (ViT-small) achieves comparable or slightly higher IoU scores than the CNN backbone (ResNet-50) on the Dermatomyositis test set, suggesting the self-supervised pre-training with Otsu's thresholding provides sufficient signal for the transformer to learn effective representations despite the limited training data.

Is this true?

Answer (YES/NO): NO